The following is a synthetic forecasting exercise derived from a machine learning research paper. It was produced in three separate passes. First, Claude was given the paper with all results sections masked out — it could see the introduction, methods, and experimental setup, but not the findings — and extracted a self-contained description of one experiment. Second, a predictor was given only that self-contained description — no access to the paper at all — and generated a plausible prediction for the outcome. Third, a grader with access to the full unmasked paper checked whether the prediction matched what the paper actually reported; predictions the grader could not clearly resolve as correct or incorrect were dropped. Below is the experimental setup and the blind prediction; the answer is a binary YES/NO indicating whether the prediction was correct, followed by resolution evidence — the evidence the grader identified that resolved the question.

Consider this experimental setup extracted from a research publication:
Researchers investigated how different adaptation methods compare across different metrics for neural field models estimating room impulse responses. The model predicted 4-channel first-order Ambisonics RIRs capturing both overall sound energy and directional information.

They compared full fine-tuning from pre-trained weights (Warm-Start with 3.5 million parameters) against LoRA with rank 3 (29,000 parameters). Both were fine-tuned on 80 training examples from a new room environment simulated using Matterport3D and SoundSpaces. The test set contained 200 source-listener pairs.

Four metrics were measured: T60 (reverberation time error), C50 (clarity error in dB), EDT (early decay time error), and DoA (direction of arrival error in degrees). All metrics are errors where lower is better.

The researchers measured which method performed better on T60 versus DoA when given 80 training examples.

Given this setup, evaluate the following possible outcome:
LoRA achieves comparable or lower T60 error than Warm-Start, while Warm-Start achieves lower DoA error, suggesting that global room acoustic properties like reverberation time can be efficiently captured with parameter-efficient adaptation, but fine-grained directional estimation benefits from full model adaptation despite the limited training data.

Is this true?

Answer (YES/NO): NO